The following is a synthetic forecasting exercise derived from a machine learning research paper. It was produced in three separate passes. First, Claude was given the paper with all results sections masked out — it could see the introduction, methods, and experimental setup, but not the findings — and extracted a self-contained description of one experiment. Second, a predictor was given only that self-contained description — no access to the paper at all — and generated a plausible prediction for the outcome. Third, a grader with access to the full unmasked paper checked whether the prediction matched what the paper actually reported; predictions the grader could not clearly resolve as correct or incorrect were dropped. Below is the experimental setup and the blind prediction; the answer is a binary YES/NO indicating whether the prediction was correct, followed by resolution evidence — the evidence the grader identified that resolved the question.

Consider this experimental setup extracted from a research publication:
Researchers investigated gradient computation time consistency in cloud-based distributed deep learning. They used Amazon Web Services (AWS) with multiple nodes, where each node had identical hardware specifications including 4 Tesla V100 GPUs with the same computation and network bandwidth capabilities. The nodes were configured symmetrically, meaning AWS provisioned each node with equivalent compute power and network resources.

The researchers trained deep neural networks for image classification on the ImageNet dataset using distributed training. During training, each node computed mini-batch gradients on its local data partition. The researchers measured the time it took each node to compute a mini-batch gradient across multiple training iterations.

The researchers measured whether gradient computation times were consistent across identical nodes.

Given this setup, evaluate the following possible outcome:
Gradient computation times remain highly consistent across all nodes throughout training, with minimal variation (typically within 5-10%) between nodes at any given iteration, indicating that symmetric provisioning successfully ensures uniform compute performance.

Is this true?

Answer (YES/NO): NO